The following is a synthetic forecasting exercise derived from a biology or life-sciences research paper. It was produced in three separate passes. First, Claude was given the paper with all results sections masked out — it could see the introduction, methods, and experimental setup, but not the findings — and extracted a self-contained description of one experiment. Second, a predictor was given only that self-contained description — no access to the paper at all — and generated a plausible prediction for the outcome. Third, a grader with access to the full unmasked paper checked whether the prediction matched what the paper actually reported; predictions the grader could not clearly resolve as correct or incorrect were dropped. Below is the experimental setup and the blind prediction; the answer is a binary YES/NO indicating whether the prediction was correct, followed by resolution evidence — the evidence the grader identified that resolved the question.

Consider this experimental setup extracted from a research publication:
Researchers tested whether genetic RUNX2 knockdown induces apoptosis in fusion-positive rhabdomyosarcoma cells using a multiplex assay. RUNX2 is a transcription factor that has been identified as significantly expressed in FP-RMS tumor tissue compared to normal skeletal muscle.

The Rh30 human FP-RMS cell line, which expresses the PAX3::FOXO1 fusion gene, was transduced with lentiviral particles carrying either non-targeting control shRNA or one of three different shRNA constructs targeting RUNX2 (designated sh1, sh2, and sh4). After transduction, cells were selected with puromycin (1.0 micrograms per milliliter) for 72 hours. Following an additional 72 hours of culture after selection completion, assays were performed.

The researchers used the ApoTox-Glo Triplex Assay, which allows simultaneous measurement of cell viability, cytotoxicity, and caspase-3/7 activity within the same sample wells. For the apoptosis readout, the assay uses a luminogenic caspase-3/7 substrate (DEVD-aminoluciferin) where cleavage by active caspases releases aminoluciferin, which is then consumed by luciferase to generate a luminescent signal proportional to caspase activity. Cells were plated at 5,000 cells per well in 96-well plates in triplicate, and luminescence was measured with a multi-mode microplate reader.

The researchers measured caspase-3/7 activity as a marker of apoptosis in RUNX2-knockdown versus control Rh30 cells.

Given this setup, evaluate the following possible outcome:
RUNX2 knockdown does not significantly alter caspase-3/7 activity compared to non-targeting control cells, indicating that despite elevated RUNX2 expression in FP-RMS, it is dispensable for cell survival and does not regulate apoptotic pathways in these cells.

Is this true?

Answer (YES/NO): NO